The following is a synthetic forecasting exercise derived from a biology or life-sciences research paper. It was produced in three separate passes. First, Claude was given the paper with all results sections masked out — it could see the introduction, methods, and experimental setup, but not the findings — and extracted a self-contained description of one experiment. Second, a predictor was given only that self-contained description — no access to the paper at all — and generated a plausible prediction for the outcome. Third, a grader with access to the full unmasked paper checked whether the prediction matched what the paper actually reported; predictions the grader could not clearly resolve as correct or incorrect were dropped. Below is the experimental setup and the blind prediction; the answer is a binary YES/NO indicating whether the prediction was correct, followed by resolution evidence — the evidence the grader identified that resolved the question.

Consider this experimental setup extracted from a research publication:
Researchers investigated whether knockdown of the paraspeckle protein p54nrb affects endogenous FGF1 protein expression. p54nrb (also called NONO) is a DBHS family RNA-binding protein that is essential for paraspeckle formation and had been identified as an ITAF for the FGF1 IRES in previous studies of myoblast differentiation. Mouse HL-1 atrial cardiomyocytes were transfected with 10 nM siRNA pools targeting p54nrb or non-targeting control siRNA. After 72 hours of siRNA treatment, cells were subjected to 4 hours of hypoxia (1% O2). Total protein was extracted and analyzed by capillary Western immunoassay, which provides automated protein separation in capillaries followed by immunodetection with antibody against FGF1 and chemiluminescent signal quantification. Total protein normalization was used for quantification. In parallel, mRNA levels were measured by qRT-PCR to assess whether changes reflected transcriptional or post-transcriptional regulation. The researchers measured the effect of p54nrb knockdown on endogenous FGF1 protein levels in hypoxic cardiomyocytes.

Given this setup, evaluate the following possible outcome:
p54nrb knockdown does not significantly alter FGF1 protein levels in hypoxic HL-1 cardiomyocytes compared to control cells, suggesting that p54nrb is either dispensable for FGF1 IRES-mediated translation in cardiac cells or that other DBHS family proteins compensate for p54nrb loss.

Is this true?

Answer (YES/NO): NO